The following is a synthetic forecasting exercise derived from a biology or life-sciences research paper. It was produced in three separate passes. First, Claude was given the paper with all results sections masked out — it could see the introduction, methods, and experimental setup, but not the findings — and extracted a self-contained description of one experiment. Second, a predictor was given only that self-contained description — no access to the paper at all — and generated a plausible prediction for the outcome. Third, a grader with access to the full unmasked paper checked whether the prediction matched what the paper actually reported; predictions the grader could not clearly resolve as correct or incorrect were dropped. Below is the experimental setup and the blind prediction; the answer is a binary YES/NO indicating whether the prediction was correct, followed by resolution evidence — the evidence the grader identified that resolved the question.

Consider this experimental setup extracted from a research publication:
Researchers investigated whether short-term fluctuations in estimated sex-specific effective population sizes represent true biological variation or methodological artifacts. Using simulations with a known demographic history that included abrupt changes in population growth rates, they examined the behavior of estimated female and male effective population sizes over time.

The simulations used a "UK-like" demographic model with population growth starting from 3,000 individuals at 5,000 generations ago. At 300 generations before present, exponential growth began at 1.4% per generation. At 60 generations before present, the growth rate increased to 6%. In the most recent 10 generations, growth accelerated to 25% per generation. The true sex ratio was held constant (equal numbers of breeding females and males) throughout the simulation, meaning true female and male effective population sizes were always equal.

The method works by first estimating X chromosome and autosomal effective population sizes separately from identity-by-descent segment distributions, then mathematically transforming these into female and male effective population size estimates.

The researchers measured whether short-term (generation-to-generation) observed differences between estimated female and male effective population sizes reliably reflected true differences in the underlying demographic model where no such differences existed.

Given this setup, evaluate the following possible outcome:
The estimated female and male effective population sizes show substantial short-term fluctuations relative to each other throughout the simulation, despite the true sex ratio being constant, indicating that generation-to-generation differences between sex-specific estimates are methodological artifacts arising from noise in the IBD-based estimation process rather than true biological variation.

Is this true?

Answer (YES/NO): NO